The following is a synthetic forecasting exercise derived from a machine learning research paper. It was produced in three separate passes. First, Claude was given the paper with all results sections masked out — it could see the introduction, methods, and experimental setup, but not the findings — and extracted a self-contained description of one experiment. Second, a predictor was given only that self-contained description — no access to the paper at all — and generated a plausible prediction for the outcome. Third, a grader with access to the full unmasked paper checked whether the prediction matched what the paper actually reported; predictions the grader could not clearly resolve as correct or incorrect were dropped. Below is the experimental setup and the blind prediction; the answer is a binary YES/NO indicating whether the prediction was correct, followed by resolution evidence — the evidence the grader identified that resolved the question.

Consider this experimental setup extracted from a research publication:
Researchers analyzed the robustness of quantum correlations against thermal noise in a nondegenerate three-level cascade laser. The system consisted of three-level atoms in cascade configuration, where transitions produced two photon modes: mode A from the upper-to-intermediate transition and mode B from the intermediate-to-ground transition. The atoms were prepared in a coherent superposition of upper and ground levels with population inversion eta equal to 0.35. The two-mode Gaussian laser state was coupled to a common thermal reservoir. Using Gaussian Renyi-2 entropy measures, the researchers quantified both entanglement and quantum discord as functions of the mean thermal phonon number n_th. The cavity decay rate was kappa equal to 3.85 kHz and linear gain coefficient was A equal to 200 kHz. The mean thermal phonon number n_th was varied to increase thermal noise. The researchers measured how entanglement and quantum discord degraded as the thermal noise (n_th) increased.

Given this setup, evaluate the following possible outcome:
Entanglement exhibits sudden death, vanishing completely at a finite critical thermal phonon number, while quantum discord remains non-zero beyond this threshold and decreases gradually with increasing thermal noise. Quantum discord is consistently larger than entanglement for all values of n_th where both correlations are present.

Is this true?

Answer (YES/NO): NO